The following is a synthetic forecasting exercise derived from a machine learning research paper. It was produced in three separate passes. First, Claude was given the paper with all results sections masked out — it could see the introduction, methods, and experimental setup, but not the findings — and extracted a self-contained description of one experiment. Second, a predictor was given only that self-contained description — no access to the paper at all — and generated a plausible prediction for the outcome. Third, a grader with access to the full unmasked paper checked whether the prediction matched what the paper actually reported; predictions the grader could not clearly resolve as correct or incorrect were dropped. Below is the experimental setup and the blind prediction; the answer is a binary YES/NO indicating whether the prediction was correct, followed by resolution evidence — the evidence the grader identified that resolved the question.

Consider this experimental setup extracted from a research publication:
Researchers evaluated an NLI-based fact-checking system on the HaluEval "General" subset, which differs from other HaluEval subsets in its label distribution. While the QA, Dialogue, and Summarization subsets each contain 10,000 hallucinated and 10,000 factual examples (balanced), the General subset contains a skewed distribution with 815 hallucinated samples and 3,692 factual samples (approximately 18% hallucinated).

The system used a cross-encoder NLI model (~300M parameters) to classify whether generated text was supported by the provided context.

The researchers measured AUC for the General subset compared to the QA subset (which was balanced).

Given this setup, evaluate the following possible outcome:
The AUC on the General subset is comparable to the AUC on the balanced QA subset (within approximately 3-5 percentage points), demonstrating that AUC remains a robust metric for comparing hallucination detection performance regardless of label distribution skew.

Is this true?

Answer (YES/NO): NO